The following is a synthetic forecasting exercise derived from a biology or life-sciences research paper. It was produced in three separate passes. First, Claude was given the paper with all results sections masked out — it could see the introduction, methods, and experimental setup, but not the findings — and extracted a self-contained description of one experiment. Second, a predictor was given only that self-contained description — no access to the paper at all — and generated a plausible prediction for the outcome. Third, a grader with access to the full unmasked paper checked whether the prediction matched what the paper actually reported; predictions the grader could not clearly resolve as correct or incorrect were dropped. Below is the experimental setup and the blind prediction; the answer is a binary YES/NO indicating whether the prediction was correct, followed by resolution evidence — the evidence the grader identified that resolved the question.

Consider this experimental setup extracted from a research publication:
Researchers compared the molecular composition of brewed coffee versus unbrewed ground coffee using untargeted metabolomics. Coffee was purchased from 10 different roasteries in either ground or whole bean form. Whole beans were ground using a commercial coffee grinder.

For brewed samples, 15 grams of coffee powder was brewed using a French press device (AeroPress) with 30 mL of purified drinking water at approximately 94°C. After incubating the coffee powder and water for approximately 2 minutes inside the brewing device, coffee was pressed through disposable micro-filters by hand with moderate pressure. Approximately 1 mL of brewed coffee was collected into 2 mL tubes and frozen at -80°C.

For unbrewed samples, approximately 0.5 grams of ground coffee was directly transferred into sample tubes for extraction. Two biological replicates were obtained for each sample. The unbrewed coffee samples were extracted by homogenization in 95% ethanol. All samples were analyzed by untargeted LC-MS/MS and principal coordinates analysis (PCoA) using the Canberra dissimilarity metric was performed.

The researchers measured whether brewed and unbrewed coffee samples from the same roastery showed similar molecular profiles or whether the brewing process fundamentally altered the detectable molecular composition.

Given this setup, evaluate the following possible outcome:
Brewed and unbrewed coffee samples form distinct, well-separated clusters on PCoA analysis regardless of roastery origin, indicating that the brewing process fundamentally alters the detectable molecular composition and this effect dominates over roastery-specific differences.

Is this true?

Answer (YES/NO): YES